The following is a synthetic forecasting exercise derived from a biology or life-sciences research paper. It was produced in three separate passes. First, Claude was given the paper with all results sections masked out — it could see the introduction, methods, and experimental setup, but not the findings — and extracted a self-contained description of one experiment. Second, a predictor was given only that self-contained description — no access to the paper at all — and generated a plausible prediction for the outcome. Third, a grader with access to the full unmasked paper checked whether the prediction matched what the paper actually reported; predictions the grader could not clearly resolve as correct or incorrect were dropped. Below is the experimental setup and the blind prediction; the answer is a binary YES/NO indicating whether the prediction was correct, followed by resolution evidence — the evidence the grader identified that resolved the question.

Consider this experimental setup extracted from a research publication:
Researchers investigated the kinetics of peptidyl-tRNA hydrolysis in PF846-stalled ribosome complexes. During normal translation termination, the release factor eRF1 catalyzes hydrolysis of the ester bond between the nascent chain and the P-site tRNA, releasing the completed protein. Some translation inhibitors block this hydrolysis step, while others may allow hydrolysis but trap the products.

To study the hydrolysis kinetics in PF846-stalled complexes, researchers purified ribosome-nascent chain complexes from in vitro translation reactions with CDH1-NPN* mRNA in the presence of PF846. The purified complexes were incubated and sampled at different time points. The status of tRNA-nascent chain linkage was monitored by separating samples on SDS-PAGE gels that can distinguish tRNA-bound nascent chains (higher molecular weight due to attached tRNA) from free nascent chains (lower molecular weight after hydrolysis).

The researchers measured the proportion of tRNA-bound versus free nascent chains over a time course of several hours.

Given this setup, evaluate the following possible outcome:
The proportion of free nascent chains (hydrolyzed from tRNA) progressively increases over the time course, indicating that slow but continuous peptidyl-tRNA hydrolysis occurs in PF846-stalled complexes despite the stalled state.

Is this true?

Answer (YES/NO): YES